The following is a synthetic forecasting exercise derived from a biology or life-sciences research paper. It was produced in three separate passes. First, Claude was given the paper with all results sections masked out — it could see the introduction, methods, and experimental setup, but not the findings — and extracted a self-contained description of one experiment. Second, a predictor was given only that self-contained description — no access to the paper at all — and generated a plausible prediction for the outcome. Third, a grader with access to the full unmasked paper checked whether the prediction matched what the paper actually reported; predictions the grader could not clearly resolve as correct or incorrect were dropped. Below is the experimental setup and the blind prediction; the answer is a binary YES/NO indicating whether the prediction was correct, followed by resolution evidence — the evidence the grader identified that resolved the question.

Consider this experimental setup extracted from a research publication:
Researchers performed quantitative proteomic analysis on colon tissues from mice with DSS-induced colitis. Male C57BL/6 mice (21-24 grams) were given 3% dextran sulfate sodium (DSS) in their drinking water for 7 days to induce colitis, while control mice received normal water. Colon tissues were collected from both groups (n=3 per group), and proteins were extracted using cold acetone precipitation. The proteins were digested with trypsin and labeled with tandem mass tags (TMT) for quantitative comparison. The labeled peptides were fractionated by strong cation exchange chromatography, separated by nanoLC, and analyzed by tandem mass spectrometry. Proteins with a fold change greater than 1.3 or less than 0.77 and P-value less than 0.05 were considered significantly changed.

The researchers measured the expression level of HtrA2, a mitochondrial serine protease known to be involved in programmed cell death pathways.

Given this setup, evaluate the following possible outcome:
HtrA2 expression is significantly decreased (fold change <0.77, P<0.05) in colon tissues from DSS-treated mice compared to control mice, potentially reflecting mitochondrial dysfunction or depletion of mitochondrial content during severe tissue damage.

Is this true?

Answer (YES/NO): YES